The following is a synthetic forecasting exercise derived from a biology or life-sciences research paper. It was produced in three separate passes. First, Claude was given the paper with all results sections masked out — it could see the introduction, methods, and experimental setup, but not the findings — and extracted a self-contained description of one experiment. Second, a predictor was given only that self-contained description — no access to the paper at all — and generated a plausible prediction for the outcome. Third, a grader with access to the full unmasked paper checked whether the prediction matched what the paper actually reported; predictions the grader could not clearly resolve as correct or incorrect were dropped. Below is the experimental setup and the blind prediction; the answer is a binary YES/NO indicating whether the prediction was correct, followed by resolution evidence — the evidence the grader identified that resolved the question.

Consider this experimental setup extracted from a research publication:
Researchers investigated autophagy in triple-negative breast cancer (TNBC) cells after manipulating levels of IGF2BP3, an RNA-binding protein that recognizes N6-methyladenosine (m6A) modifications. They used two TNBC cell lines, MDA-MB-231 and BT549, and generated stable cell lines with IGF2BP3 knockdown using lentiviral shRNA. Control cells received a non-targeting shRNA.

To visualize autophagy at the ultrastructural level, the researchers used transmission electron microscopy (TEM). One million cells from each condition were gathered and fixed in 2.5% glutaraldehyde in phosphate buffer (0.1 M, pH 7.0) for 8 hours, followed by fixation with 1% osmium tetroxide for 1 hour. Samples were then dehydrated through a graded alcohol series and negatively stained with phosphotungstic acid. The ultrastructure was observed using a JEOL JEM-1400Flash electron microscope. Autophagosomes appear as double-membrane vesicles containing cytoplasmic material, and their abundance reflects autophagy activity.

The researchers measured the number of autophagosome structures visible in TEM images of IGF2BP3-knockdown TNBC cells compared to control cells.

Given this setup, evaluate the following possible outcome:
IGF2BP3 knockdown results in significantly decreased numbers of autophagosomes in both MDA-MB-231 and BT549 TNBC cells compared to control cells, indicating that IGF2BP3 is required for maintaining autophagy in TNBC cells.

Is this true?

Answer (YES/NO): NO